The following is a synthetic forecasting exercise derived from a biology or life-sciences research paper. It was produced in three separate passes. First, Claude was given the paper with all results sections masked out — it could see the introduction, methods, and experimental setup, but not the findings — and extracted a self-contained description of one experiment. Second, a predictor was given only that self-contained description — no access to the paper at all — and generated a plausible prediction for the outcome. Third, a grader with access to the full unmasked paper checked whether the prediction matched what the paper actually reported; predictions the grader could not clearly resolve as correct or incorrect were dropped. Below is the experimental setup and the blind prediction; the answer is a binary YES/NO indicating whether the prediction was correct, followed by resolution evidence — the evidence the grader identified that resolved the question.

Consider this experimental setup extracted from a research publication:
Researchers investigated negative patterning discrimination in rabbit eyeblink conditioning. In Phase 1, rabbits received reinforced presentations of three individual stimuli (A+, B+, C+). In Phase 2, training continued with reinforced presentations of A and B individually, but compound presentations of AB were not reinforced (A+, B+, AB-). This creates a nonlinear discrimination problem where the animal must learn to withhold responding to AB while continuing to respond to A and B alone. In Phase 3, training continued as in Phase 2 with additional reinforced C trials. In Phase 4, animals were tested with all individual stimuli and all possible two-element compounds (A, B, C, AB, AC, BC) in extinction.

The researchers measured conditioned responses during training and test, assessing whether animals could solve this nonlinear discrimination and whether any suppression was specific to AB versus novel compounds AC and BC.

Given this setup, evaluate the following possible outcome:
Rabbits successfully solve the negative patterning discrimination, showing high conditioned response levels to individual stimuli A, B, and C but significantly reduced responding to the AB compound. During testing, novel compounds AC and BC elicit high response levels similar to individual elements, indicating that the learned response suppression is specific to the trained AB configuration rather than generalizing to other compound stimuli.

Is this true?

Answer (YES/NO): YES